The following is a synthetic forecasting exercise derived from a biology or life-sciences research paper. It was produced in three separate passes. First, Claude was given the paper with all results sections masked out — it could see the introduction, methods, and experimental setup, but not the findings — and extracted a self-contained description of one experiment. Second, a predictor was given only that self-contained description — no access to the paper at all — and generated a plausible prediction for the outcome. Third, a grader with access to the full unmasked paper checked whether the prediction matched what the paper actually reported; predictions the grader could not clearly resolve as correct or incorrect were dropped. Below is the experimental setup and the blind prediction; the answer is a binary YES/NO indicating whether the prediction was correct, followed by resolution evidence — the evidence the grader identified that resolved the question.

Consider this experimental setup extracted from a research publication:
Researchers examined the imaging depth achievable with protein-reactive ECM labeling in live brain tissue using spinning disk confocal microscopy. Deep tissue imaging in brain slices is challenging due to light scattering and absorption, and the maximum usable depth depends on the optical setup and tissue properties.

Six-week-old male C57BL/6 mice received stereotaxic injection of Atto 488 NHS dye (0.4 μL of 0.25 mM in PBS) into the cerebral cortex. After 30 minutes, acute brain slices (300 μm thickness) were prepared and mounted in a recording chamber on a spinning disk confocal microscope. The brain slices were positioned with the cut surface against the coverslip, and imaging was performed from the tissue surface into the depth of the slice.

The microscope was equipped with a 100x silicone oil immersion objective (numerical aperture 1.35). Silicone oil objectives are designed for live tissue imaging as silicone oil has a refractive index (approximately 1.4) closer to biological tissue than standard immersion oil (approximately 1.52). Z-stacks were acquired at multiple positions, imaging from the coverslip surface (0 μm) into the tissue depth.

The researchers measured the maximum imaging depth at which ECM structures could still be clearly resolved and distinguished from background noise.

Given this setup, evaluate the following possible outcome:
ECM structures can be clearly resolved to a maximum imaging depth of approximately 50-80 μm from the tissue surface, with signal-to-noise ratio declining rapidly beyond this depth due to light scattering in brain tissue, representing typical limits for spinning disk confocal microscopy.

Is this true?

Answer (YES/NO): YES